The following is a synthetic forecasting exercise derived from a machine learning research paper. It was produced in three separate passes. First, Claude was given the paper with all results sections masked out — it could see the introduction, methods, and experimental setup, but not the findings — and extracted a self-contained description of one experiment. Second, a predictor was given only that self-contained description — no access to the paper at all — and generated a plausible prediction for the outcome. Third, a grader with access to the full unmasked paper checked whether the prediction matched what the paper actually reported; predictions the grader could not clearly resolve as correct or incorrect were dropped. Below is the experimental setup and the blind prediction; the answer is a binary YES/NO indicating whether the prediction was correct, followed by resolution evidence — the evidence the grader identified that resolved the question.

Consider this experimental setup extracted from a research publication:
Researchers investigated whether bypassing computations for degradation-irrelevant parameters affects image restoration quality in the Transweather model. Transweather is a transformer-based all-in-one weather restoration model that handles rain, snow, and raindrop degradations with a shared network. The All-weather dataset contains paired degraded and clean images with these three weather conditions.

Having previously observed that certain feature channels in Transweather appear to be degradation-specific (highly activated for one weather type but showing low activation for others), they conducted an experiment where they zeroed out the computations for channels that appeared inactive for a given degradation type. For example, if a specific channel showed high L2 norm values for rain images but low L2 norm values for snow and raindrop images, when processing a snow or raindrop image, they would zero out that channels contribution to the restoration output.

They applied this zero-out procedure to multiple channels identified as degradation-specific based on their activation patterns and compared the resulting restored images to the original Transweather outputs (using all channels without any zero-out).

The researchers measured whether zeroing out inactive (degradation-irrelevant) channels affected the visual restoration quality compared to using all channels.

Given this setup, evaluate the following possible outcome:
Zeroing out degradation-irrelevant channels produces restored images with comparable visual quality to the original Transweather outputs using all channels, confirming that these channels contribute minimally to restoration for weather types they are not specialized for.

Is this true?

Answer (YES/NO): YES